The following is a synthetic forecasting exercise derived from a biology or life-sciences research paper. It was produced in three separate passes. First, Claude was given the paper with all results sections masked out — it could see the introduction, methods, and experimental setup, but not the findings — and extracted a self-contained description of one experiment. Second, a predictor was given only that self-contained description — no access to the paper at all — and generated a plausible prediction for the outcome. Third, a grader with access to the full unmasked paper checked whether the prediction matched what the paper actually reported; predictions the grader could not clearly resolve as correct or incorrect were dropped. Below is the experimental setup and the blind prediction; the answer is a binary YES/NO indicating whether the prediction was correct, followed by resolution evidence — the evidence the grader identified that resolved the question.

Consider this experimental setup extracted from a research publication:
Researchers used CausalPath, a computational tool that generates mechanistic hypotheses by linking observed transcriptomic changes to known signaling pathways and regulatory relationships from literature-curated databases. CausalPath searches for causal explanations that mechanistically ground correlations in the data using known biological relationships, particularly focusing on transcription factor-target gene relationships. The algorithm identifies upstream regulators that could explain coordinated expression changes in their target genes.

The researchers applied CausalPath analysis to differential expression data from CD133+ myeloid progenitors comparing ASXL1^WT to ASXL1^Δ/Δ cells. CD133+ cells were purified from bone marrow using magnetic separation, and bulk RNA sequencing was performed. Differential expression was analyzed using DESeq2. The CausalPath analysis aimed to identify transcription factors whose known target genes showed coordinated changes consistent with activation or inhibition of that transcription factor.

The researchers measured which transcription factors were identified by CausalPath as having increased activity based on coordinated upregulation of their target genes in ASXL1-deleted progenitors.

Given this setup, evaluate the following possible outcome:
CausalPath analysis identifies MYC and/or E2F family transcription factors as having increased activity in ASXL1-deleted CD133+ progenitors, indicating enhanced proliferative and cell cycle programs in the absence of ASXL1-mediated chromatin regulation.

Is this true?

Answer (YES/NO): YES